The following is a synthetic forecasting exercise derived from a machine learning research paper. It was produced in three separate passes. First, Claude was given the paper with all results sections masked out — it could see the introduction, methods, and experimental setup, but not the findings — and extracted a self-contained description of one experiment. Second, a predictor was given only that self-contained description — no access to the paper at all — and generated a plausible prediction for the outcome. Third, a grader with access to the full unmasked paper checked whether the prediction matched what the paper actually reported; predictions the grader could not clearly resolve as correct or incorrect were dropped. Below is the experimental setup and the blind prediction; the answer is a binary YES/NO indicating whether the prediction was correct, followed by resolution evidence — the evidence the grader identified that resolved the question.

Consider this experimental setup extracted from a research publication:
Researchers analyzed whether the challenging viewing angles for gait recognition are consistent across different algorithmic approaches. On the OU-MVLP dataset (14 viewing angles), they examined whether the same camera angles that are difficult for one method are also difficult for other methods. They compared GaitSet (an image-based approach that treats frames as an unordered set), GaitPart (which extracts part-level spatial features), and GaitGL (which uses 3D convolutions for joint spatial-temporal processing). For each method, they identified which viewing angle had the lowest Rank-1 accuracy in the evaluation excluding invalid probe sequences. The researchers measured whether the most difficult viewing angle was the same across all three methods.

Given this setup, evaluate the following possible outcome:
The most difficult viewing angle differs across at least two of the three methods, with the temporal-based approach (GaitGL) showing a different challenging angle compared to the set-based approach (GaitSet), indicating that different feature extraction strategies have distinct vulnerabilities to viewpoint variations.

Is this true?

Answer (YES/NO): NO